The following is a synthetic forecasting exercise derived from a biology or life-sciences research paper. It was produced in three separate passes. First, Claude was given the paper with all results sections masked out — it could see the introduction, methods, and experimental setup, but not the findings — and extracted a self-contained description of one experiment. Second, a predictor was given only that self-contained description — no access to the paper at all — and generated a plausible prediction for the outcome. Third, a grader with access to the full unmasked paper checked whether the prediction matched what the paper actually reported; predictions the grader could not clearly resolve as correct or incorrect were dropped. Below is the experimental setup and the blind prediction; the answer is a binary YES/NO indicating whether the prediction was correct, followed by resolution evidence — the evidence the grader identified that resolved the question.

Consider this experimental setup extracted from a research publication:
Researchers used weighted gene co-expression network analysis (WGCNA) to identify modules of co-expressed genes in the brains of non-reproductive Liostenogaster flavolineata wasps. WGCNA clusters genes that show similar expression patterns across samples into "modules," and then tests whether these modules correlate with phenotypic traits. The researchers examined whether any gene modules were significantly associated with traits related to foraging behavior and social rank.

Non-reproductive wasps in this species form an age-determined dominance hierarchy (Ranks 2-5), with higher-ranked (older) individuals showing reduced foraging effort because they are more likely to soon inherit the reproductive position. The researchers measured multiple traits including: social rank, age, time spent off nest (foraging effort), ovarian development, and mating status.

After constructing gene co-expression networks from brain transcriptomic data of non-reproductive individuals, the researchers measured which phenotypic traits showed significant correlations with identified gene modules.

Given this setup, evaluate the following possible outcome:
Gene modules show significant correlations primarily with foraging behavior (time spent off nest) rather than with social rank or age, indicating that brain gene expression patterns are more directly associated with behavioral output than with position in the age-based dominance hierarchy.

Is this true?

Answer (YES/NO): YES